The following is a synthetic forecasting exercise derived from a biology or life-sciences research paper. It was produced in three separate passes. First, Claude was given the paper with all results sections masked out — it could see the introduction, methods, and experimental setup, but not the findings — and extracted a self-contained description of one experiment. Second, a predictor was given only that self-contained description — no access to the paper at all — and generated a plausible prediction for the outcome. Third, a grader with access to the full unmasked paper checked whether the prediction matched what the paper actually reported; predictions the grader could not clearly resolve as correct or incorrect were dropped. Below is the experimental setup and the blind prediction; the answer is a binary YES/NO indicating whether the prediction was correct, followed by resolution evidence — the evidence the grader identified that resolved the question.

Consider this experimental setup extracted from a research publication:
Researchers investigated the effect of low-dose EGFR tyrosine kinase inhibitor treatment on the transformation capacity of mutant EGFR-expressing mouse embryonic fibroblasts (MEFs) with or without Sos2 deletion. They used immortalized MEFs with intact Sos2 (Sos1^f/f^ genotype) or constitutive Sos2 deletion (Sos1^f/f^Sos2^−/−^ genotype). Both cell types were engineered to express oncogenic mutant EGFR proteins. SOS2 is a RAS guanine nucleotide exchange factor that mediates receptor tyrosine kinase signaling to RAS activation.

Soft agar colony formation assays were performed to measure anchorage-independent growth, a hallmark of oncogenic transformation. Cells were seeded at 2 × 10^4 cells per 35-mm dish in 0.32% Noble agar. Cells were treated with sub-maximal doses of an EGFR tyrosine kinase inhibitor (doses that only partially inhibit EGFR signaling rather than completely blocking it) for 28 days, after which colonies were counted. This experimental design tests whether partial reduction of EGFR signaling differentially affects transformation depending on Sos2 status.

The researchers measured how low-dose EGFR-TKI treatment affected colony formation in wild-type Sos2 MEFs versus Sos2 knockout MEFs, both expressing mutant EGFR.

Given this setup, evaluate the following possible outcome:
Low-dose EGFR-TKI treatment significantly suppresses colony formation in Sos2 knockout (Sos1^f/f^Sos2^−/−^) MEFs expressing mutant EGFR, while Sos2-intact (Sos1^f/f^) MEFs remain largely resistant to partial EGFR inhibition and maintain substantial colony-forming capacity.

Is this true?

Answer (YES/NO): YES